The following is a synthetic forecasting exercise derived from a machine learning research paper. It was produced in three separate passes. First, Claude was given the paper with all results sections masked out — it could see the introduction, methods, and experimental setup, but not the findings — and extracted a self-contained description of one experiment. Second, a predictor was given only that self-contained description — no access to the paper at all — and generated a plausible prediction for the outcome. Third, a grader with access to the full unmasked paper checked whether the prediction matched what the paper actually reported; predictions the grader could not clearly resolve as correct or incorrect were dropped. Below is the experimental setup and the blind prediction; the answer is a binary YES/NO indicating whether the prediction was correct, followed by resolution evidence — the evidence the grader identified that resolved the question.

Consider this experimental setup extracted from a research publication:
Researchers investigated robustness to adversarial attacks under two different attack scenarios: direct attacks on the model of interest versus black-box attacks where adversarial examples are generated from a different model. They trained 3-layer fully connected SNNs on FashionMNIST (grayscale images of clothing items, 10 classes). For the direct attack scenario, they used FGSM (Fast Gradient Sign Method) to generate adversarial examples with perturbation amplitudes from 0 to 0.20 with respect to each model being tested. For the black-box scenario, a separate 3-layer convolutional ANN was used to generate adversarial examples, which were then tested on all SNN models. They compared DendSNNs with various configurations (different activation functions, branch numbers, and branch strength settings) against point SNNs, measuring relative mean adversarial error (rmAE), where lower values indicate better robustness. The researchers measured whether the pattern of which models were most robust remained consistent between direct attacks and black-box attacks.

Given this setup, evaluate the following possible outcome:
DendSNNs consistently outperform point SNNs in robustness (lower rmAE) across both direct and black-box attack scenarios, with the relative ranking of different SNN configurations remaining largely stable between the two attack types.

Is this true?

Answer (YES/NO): NO